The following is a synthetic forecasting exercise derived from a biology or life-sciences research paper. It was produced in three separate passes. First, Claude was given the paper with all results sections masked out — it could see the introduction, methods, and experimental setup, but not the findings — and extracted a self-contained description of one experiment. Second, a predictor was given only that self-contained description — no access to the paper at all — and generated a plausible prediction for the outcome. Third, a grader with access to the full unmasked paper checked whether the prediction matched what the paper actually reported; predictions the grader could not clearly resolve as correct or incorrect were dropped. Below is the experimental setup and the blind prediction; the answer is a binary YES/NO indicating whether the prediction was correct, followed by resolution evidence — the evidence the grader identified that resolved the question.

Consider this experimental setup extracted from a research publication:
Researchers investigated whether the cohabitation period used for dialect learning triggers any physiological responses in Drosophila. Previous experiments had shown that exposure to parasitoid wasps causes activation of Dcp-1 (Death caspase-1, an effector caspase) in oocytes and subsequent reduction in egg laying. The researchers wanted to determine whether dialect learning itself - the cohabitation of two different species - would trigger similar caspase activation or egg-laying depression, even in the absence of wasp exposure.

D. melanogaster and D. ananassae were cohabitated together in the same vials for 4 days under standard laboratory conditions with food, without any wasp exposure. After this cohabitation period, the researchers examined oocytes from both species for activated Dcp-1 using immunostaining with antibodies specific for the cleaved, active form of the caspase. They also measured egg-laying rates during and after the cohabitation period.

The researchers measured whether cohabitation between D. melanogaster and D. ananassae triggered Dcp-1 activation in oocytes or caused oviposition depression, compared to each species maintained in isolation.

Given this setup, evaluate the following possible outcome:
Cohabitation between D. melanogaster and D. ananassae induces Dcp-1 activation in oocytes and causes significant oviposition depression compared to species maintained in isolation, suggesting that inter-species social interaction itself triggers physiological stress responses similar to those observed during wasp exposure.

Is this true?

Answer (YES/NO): NO